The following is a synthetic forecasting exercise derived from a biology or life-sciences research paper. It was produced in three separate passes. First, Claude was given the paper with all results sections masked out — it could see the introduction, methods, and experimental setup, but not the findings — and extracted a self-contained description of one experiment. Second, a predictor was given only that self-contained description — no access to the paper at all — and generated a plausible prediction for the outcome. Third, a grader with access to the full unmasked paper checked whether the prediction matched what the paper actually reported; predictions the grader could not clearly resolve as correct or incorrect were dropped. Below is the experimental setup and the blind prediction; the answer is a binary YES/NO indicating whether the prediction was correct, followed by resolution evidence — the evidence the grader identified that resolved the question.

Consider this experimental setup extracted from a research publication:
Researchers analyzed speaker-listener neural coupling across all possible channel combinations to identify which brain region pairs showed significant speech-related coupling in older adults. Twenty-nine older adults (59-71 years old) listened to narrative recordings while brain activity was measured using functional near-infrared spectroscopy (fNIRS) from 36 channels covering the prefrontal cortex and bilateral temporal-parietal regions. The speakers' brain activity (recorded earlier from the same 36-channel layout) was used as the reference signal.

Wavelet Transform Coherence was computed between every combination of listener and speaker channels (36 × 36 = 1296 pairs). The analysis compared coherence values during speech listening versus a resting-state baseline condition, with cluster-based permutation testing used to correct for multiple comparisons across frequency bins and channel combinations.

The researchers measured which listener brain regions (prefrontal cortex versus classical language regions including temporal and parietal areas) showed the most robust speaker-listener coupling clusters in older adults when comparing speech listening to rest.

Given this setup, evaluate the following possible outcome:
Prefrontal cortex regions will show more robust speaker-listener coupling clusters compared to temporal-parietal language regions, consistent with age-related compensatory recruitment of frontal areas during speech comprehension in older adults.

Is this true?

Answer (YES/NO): NO